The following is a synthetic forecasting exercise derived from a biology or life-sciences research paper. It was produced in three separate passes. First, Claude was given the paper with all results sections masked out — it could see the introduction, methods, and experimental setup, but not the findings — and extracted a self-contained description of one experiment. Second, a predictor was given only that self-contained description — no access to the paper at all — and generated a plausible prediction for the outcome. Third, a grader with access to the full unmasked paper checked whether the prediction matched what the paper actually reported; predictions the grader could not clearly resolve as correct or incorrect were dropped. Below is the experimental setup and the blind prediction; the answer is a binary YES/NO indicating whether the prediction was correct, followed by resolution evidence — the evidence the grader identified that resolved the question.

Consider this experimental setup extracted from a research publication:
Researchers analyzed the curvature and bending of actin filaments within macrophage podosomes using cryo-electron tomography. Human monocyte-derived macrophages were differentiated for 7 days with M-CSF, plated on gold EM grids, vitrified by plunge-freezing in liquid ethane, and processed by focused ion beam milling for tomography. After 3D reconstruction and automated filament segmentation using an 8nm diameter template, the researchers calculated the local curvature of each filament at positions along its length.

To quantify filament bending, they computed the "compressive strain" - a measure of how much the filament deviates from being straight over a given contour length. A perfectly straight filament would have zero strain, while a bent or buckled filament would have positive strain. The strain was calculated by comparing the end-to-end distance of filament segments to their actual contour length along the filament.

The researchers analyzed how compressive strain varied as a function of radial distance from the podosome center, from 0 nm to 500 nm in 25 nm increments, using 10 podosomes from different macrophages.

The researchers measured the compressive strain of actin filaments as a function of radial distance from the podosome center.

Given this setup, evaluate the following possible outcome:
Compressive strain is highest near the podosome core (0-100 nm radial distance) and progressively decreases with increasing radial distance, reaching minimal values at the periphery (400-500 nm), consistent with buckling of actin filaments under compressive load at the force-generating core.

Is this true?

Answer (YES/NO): NO